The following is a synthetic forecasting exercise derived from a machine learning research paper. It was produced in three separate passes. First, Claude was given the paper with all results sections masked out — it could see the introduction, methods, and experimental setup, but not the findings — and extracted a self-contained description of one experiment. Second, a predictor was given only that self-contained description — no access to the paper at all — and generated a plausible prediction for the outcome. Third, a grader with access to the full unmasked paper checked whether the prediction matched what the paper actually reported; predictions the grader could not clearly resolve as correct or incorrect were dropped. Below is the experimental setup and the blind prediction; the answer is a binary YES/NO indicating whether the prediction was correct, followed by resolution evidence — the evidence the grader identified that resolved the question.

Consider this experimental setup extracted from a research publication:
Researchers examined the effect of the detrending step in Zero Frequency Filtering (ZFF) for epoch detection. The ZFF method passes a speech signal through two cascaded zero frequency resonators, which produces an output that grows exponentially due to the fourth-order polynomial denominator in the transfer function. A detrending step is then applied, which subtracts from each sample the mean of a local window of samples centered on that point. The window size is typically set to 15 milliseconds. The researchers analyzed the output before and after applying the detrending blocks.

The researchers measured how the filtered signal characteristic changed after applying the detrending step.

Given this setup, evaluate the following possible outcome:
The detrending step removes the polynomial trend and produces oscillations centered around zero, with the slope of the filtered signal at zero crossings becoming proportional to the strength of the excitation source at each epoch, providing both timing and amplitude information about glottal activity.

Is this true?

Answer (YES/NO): NO